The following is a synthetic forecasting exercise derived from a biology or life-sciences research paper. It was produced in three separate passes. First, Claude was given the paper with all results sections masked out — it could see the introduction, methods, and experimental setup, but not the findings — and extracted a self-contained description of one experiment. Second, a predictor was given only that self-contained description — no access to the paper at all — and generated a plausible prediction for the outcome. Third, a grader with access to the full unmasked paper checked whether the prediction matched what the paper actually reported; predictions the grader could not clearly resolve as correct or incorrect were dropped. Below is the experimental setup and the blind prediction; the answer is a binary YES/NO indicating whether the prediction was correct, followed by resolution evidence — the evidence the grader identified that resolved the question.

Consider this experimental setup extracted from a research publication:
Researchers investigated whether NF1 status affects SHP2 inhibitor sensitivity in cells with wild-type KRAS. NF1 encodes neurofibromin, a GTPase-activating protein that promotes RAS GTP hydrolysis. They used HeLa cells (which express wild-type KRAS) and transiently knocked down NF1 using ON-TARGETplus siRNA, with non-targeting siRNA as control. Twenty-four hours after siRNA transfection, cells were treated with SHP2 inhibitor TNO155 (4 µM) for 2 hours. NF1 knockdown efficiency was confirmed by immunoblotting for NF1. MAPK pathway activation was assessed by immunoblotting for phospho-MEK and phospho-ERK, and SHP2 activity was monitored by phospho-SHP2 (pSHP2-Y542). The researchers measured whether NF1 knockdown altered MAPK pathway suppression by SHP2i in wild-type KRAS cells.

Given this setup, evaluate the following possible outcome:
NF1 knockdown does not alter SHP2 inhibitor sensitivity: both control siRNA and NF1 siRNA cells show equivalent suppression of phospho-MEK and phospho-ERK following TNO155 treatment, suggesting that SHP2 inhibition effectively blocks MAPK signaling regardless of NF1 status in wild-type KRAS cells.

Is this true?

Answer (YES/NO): NO